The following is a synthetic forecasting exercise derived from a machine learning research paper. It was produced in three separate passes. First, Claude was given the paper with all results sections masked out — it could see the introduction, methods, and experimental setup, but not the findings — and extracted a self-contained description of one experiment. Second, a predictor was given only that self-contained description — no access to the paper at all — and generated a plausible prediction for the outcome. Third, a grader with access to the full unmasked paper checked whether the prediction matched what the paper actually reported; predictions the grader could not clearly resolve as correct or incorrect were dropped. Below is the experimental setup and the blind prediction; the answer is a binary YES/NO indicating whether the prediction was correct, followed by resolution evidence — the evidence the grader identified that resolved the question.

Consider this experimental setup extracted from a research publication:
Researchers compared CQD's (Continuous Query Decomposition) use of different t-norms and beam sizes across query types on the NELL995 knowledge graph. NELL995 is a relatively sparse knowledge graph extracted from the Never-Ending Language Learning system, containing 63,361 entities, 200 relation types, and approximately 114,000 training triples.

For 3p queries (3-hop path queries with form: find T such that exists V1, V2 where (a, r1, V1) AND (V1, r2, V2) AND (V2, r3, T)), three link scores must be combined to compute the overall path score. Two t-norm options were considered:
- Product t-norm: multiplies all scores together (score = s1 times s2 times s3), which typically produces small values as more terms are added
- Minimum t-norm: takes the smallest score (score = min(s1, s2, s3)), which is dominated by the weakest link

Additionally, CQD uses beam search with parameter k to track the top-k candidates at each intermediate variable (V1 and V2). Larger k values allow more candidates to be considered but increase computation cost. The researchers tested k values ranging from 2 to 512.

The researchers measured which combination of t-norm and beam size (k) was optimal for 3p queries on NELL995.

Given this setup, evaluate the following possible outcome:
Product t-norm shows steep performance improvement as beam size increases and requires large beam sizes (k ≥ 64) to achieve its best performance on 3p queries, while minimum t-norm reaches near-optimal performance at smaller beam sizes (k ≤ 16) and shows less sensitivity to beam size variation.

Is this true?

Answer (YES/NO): NO